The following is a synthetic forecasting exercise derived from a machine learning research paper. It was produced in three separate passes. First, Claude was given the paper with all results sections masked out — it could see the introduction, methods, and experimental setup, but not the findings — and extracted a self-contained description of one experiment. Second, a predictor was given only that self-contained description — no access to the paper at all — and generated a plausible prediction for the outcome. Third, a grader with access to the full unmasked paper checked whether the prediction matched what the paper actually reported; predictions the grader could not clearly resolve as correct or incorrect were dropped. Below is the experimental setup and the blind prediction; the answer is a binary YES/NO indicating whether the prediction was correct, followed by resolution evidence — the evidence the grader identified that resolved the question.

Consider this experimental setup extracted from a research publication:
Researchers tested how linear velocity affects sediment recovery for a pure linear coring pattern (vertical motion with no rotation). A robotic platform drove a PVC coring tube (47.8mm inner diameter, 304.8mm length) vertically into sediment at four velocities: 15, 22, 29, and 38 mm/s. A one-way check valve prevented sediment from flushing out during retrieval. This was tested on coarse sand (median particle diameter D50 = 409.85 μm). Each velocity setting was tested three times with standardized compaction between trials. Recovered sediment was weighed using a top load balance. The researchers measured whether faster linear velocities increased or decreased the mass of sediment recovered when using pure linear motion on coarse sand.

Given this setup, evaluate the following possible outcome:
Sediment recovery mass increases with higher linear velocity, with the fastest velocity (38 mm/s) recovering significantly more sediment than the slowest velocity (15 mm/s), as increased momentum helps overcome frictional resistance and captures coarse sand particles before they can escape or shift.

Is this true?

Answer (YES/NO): NO